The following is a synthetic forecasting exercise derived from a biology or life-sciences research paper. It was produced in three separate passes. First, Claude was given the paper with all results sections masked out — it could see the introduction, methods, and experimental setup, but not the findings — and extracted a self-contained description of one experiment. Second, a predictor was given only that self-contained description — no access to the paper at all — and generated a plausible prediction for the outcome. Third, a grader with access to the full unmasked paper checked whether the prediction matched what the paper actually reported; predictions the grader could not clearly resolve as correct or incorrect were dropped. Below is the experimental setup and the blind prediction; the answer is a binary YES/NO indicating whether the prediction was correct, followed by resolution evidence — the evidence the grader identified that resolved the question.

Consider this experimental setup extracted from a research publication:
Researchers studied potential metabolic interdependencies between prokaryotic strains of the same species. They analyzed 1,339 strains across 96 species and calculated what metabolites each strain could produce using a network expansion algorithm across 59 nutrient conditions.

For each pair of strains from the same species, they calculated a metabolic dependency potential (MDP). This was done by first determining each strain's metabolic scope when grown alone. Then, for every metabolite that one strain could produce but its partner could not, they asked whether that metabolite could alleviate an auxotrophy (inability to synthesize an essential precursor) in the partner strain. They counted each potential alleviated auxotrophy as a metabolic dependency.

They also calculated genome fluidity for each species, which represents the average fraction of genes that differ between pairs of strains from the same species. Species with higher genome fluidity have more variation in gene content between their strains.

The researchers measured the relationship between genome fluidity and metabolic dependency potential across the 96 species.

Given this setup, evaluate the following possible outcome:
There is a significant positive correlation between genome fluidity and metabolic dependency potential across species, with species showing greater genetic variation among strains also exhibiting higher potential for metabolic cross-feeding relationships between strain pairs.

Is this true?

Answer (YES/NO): YES